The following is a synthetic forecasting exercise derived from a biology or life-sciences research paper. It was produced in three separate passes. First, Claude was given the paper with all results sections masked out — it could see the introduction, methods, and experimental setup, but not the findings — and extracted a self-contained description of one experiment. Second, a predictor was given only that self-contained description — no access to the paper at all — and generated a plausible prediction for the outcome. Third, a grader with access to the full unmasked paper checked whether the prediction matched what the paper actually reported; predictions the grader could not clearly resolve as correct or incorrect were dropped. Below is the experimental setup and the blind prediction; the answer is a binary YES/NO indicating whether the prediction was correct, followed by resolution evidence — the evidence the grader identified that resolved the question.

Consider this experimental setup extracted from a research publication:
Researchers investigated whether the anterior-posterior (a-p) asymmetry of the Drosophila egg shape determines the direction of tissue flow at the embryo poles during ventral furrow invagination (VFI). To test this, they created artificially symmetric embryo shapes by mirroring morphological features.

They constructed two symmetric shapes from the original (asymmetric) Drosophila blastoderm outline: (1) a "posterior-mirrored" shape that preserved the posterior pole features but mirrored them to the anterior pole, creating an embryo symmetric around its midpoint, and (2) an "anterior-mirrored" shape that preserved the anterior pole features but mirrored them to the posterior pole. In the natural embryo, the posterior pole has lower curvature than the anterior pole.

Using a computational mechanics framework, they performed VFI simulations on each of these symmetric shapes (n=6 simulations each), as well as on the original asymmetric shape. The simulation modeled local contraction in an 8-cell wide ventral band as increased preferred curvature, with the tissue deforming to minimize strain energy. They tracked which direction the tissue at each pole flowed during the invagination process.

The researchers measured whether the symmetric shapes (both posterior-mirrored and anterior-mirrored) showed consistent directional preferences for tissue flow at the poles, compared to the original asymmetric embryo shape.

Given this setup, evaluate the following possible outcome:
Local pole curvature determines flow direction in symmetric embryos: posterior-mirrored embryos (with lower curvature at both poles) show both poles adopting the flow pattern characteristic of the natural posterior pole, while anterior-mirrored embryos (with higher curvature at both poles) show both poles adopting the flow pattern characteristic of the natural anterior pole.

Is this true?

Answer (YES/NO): NO